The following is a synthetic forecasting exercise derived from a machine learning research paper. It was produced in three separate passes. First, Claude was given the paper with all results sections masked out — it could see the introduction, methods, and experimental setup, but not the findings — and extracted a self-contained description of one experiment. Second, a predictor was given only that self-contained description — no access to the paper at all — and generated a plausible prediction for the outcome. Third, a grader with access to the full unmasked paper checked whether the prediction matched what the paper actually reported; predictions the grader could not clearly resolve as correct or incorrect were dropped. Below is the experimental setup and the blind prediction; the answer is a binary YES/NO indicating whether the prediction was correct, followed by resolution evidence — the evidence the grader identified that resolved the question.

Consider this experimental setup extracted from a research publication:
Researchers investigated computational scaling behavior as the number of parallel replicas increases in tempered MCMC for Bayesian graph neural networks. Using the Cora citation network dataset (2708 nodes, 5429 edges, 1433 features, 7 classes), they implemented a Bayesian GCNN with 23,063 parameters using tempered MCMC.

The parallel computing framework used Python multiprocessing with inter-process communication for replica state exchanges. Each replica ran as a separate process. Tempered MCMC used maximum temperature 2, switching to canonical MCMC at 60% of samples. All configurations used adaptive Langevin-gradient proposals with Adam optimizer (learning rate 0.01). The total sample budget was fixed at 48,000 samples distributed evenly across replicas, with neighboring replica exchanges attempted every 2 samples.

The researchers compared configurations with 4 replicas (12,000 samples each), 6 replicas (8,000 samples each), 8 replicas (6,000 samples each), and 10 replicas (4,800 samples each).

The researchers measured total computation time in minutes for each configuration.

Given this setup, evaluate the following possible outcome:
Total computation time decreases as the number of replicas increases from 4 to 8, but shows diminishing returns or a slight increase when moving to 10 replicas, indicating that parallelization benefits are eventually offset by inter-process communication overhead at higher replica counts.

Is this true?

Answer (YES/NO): NO